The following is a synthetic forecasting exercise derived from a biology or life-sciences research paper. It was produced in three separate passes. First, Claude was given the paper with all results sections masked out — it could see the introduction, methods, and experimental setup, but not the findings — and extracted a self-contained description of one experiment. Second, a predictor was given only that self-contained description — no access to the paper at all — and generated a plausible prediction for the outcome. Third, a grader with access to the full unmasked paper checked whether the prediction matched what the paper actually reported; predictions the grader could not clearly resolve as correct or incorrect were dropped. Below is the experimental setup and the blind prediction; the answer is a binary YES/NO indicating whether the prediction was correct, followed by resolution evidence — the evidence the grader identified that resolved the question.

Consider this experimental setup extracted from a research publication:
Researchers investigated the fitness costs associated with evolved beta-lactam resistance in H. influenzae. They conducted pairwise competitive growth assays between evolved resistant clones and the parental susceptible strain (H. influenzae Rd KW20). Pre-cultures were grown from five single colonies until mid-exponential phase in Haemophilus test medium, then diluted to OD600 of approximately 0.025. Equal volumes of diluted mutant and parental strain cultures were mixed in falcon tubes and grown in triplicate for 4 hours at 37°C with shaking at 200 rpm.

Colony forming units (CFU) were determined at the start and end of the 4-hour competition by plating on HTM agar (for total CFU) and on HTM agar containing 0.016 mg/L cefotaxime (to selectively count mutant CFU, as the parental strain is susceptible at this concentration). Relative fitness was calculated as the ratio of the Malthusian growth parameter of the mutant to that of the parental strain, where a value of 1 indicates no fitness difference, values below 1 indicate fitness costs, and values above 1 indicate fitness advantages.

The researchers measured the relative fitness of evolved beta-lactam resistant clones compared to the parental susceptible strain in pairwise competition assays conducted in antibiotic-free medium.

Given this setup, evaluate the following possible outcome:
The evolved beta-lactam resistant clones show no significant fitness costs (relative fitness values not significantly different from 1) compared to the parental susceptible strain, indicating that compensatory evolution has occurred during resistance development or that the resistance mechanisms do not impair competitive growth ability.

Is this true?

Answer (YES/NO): NO